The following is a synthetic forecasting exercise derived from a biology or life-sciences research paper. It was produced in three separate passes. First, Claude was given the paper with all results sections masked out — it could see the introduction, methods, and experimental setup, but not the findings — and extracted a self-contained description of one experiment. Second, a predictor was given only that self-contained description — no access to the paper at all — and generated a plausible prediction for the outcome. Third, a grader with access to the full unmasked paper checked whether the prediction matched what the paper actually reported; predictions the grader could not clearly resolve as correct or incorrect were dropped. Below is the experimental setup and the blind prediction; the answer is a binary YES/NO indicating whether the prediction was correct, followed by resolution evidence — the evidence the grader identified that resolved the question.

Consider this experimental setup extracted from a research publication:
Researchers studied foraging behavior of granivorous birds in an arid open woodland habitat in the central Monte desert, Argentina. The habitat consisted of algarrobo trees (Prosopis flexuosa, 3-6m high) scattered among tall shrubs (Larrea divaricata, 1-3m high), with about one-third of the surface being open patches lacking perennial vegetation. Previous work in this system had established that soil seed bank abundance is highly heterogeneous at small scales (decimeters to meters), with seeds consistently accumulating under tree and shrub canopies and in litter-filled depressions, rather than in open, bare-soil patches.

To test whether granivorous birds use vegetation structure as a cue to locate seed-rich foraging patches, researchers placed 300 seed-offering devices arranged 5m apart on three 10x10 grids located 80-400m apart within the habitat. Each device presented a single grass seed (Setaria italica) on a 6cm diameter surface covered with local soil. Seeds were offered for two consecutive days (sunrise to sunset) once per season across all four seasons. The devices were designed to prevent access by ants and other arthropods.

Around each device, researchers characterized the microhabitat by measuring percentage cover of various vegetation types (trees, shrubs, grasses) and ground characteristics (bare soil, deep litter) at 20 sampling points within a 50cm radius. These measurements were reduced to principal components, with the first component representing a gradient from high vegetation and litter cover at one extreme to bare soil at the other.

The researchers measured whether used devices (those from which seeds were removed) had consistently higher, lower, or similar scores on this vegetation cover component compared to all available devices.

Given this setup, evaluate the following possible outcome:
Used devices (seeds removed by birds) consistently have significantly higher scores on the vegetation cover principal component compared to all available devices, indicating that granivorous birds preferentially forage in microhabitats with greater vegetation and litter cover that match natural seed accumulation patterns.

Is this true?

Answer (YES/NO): NO